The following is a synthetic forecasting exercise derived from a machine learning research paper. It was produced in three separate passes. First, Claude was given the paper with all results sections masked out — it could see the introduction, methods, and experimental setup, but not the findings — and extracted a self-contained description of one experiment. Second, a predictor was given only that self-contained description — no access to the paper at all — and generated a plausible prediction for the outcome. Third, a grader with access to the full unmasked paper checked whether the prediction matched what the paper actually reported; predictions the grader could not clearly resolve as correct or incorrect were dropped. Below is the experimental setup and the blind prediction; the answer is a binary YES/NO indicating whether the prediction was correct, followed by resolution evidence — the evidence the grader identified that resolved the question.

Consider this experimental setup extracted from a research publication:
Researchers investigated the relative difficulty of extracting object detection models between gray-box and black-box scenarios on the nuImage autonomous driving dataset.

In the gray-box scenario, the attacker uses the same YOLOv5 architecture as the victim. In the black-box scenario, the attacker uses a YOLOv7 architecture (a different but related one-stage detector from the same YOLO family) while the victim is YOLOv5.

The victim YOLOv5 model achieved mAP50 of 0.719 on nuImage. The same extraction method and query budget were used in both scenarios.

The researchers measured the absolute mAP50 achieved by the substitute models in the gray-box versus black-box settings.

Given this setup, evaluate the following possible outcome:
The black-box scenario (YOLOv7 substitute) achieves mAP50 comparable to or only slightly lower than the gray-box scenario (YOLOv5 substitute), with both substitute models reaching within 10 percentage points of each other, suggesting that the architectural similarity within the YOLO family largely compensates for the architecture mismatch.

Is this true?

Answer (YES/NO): YES